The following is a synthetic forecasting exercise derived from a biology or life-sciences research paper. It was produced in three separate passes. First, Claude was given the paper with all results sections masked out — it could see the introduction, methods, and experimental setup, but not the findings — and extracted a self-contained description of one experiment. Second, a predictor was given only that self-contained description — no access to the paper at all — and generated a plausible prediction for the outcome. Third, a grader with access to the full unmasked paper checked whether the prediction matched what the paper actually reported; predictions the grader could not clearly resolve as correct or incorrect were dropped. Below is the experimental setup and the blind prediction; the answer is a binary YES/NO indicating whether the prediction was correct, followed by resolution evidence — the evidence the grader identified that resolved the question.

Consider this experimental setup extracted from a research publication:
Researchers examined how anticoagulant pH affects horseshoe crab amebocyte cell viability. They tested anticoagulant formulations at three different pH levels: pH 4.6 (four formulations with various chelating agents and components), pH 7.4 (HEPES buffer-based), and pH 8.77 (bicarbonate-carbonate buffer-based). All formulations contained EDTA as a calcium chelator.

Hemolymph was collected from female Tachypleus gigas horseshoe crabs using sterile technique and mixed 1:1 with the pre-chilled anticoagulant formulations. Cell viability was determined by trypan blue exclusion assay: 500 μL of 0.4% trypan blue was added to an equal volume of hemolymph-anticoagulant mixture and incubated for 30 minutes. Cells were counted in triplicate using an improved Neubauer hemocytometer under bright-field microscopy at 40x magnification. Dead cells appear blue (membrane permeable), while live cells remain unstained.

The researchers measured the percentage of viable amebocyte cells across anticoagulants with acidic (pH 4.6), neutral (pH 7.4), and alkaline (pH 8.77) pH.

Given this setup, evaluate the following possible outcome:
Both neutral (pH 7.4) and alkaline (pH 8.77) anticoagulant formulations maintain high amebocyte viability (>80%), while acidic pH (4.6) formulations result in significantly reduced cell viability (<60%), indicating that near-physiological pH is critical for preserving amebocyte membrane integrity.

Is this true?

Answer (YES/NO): NO